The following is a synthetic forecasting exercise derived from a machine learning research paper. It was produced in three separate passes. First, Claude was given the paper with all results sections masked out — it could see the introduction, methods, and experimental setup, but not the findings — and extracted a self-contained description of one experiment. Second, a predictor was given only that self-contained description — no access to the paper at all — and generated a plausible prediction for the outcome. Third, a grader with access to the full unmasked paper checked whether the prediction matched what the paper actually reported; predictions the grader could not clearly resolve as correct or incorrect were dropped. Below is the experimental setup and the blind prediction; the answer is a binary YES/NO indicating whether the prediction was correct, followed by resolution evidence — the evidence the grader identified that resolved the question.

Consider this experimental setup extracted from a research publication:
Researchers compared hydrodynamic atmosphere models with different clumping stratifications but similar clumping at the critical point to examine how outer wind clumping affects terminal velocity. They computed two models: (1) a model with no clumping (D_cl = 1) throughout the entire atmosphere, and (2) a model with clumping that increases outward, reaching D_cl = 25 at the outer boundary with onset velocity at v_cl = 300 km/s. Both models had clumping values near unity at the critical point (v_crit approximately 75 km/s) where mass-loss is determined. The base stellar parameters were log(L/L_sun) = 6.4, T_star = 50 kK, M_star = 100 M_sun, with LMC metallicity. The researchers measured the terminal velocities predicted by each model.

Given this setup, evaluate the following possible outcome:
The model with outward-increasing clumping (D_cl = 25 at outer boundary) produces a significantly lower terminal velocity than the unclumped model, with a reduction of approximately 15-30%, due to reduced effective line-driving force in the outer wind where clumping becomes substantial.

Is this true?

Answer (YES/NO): NO